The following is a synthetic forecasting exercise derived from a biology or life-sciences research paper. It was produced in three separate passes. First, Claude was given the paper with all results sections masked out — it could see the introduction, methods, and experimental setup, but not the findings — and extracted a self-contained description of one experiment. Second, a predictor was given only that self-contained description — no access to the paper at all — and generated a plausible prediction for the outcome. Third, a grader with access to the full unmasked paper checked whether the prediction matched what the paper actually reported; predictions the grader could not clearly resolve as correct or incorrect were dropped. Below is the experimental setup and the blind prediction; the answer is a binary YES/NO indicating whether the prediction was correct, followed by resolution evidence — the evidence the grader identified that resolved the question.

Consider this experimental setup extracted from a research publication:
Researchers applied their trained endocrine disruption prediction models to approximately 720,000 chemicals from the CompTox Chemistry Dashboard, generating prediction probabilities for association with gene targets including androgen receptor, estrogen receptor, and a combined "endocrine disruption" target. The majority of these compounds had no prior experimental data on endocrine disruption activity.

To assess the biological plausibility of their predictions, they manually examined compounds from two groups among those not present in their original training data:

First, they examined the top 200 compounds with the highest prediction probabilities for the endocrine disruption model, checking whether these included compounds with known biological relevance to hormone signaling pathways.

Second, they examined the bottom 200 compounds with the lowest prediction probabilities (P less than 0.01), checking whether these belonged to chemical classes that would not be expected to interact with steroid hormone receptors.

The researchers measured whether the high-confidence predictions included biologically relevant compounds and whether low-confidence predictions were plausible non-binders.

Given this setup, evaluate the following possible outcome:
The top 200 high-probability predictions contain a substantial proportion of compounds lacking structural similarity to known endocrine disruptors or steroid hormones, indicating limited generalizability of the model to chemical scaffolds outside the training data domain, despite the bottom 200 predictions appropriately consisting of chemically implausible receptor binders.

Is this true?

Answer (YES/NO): NO